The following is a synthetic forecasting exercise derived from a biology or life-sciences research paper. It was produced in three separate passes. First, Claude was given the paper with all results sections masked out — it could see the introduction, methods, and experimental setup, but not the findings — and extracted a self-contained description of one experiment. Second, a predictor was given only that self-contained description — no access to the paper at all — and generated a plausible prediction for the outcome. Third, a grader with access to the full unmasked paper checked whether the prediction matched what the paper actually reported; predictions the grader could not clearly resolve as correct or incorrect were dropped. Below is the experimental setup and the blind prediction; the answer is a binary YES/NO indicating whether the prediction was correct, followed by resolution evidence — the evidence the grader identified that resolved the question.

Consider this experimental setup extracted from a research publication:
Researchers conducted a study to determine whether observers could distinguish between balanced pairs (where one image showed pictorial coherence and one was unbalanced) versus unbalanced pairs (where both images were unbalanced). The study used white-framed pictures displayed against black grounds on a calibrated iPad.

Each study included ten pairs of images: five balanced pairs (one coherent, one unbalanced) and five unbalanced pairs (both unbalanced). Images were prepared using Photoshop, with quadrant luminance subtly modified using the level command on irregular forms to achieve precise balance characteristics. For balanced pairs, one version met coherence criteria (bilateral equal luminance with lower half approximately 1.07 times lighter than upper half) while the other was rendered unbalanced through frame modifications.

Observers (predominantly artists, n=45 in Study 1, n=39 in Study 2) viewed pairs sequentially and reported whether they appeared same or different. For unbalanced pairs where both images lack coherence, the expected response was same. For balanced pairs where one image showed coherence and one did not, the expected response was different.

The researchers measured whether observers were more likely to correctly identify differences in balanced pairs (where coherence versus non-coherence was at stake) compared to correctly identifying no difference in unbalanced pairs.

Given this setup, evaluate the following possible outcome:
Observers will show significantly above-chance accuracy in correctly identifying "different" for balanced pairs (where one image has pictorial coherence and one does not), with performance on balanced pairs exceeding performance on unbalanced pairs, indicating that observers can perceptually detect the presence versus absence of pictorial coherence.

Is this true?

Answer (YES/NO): NO